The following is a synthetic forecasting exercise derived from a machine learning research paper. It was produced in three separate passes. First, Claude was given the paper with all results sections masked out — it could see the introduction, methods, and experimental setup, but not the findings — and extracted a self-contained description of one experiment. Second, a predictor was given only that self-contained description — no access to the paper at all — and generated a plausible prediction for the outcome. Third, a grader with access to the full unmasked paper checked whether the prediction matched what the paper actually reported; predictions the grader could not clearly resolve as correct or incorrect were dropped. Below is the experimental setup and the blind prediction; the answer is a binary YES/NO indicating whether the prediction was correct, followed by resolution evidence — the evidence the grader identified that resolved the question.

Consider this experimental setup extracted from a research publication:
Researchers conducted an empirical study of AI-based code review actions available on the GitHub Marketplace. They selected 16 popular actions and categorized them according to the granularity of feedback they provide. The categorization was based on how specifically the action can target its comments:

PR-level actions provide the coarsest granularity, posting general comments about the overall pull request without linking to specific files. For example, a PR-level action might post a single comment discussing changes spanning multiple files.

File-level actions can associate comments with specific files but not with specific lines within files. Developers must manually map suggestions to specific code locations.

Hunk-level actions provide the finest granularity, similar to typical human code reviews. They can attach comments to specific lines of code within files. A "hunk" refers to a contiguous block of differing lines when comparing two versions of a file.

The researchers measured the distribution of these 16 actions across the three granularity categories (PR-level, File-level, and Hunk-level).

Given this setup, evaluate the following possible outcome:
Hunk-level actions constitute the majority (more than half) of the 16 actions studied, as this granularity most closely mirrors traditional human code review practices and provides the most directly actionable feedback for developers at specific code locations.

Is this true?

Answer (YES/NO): NO